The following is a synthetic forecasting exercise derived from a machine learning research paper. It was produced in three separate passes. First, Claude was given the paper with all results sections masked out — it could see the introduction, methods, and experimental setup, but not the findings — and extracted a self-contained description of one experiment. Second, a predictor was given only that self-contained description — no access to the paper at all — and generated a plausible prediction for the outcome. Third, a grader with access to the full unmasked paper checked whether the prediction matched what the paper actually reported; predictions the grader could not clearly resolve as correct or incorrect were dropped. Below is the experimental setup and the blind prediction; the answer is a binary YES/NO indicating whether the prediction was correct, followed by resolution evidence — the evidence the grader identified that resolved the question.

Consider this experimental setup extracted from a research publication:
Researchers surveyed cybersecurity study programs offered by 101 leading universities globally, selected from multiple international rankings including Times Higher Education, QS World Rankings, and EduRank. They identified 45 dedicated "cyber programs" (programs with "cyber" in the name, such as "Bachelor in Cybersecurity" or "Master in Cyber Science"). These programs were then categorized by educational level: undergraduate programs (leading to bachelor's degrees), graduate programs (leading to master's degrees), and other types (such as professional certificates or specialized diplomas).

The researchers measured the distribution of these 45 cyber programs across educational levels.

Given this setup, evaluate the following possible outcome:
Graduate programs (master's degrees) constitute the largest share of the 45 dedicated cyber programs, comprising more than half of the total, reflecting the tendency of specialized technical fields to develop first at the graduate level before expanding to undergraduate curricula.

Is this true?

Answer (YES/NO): YES